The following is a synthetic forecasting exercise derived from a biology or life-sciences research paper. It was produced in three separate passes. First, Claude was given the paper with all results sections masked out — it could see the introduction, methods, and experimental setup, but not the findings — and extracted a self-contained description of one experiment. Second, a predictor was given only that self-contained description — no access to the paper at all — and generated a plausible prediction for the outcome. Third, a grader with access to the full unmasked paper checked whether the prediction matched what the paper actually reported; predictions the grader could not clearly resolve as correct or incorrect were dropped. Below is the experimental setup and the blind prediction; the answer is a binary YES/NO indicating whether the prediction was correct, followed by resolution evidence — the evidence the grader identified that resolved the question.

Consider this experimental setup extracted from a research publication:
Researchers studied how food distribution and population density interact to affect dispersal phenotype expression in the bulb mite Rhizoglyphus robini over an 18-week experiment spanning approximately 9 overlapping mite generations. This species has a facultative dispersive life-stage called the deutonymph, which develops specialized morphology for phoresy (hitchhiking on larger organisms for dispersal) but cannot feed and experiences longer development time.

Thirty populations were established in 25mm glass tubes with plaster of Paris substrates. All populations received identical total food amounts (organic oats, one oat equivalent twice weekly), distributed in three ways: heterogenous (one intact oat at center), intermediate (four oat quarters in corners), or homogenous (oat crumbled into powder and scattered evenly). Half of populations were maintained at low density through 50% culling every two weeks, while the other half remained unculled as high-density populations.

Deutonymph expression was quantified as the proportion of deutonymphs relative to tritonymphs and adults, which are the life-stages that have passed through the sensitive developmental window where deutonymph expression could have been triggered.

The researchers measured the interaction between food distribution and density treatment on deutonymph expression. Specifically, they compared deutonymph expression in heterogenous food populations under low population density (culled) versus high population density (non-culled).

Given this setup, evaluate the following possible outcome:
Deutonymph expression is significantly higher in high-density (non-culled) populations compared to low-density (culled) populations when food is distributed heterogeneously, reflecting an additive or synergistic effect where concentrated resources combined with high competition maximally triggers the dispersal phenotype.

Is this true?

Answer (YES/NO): YES